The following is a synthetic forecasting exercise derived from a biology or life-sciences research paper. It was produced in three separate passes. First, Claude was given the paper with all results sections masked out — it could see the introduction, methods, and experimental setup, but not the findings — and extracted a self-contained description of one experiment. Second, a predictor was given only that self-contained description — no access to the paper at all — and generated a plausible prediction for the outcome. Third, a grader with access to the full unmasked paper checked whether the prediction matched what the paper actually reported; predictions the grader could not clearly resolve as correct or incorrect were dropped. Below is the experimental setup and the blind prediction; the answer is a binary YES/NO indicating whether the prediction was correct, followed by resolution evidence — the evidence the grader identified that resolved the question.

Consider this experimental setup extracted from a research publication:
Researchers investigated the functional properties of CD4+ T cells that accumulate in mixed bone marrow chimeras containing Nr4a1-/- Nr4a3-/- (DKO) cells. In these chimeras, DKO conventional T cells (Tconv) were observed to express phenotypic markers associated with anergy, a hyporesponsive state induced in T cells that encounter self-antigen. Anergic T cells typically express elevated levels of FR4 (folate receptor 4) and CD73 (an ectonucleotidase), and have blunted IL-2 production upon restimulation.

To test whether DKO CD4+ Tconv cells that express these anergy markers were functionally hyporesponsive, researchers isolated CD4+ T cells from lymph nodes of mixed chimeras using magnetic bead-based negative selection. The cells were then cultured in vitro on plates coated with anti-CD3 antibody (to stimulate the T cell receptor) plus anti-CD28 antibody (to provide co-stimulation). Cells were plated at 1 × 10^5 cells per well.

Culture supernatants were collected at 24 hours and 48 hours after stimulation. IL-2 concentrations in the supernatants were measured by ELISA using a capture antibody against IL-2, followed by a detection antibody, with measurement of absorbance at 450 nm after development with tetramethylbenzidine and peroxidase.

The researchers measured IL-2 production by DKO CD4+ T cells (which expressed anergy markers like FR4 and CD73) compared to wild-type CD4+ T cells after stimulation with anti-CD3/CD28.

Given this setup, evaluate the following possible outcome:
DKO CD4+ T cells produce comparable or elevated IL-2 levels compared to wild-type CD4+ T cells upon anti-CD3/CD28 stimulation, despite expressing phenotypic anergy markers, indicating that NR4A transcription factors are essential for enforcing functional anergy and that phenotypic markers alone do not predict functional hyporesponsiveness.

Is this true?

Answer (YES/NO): YES